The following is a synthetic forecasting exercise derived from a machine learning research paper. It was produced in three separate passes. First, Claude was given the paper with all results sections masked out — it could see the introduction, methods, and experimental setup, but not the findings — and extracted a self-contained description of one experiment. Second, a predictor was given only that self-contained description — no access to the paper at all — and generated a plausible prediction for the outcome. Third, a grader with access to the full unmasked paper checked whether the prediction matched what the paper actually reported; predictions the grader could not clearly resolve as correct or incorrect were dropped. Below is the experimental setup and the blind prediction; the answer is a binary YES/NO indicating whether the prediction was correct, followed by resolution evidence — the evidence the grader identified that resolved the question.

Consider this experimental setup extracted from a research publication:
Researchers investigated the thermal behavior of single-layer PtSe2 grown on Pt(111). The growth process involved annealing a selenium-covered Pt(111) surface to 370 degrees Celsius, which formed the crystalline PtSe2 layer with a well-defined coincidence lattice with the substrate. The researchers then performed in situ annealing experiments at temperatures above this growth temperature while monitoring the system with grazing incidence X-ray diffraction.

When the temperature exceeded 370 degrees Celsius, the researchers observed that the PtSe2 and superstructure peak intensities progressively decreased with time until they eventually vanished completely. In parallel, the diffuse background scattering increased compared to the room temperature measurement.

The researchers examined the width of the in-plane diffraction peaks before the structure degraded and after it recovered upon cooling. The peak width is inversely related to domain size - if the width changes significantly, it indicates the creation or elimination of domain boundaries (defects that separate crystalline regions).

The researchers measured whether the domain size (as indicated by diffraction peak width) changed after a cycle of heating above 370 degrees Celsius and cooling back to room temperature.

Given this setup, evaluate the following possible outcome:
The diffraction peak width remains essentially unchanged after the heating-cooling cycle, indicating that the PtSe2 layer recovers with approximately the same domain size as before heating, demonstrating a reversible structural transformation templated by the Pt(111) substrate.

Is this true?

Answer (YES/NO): YES